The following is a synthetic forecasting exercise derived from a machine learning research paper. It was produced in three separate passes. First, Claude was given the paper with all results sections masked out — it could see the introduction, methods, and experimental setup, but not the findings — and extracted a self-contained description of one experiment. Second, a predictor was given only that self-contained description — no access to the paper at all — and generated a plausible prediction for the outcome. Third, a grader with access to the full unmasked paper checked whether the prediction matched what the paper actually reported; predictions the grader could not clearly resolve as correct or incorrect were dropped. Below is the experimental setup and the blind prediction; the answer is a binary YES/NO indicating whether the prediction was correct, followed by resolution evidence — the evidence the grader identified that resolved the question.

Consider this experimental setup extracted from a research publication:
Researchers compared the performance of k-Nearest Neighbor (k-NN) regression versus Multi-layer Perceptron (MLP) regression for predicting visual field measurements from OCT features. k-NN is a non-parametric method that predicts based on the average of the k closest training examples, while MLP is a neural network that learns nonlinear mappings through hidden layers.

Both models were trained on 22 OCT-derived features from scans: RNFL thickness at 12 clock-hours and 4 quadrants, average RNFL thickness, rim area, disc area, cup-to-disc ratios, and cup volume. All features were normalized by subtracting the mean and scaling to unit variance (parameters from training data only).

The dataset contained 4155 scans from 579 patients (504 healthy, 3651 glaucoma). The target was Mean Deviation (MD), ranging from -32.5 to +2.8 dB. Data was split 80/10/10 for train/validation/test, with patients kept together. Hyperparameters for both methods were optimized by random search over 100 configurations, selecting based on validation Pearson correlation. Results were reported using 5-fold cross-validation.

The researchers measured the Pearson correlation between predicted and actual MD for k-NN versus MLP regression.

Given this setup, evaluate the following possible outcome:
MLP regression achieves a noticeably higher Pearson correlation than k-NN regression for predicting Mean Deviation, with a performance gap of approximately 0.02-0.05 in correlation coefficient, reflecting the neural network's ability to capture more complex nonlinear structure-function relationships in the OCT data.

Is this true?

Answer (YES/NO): NO